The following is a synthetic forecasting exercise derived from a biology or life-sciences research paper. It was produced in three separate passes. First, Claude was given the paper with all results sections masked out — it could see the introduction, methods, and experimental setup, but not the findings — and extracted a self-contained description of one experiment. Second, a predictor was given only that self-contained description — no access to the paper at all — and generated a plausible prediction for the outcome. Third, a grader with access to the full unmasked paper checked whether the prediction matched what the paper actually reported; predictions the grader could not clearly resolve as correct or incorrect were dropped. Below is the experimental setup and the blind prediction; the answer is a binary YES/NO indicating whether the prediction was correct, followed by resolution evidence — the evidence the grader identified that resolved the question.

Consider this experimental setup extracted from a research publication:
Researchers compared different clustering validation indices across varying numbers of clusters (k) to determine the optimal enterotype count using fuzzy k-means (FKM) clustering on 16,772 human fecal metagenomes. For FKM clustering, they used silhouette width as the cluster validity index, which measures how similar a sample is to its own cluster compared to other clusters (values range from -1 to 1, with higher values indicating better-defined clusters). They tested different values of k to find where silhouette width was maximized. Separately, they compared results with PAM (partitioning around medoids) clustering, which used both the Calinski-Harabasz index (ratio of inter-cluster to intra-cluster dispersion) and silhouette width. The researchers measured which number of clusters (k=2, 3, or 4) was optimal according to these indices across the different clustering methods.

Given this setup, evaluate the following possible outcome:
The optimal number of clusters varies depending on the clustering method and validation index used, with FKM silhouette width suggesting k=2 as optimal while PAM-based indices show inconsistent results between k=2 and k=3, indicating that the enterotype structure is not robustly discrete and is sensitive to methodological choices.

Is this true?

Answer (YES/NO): NO